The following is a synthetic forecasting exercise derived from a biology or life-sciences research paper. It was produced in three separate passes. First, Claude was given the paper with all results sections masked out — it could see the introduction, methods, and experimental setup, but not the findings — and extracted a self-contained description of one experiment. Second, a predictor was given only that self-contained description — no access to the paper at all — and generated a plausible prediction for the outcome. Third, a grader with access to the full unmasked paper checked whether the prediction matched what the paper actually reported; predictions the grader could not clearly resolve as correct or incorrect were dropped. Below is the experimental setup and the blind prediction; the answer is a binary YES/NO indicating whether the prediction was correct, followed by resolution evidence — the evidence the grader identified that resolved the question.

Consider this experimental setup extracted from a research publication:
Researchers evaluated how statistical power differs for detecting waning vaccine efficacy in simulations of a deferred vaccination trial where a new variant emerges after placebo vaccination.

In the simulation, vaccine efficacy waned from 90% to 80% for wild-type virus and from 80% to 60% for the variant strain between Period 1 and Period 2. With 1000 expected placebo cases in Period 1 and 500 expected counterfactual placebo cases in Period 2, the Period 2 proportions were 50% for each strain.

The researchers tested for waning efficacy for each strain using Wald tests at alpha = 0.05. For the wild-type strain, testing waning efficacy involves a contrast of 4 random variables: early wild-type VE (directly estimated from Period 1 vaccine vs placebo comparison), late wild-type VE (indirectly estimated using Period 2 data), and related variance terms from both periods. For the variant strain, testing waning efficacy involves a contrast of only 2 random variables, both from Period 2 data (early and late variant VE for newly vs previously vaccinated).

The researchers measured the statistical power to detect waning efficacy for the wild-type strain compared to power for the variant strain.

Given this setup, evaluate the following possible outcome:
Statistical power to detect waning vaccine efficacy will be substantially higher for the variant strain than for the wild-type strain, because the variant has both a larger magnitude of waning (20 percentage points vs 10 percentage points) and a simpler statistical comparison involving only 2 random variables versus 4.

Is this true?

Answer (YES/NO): YES